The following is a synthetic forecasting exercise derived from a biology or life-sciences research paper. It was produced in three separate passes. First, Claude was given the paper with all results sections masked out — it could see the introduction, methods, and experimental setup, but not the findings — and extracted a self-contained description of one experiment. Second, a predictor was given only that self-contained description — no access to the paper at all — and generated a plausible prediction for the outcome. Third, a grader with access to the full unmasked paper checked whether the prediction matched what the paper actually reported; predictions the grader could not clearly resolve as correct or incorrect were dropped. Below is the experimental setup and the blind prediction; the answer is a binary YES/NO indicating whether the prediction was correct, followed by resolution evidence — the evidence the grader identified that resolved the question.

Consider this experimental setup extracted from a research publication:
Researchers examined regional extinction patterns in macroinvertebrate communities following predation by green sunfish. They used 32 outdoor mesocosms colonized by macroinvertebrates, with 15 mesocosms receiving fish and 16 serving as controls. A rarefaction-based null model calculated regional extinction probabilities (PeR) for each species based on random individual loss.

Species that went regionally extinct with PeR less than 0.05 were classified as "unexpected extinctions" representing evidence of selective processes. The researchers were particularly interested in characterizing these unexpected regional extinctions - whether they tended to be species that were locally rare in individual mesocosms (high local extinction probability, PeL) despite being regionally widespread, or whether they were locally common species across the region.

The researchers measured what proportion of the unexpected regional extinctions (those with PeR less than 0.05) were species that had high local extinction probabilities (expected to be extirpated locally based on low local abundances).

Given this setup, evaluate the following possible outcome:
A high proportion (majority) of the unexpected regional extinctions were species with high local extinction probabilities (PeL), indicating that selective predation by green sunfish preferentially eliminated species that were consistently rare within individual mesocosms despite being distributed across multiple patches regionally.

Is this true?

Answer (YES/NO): YES